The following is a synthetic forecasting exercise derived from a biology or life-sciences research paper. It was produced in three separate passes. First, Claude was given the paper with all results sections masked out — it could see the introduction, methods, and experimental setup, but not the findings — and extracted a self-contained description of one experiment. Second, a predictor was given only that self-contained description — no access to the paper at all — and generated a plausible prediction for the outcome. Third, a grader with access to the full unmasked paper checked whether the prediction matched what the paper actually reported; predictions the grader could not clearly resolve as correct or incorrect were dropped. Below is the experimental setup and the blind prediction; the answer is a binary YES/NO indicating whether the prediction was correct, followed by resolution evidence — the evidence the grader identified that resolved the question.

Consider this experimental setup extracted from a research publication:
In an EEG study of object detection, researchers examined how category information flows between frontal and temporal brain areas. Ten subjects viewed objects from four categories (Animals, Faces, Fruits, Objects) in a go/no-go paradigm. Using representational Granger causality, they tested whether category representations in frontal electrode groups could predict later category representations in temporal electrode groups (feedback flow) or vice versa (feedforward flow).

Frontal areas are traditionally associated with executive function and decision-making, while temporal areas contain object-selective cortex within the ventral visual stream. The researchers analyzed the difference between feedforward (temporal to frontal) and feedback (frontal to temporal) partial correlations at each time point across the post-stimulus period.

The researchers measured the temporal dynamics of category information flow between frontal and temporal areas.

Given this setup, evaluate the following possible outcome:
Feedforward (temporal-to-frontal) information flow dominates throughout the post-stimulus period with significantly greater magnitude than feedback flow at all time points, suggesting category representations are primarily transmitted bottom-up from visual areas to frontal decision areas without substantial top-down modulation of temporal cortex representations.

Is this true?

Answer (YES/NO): NO